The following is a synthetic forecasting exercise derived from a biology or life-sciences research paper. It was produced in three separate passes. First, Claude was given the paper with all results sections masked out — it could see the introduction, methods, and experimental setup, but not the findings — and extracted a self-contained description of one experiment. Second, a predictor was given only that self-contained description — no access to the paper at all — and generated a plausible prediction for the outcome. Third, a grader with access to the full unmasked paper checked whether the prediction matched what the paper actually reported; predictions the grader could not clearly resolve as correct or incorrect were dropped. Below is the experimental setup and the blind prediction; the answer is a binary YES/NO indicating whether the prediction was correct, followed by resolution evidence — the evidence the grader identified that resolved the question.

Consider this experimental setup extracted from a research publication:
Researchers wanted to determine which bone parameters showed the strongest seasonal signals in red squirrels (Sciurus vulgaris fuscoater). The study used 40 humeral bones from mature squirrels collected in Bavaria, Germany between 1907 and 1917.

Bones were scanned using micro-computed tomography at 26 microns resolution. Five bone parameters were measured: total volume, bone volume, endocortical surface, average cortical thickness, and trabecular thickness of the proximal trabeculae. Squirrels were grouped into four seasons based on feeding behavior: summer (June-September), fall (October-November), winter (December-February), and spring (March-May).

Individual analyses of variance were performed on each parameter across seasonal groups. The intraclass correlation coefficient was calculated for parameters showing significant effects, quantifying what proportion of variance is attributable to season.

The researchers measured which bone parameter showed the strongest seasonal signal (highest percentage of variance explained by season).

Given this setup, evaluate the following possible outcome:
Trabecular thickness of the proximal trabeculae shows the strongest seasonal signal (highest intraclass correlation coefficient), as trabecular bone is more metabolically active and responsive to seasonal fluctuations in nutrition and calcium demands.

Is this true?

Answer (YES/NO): NO